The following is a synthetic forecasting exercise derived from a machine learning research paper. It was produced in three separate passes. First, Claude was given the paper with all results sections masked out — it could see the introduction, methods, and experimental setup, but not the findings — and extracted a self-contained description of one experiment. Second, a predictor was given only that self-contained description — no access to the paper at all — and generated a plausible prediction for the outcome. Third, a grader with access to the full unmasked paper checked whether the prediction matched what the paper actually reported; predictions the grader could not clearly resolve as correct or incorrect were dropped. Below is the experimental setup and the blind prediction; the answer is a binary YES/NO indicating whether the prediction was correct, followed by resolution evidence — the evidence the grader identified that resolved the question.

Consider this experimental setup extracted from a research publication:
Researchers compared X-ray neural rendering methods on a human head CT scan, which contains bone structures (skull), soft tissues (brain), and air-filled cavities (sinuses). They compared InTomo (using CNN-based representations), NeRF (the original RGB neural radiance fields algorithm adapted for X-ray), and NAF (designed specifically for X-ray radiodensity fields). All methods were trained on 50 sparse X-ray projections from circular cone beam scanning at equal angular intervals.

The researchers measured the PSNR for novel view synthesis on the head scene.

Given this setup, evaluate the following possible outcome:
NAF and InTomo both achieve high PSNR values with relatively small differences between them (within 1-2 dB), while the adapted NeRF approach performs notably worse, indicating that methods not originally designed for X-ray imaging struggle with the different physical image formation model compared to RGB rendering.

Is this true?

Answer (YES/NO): NO